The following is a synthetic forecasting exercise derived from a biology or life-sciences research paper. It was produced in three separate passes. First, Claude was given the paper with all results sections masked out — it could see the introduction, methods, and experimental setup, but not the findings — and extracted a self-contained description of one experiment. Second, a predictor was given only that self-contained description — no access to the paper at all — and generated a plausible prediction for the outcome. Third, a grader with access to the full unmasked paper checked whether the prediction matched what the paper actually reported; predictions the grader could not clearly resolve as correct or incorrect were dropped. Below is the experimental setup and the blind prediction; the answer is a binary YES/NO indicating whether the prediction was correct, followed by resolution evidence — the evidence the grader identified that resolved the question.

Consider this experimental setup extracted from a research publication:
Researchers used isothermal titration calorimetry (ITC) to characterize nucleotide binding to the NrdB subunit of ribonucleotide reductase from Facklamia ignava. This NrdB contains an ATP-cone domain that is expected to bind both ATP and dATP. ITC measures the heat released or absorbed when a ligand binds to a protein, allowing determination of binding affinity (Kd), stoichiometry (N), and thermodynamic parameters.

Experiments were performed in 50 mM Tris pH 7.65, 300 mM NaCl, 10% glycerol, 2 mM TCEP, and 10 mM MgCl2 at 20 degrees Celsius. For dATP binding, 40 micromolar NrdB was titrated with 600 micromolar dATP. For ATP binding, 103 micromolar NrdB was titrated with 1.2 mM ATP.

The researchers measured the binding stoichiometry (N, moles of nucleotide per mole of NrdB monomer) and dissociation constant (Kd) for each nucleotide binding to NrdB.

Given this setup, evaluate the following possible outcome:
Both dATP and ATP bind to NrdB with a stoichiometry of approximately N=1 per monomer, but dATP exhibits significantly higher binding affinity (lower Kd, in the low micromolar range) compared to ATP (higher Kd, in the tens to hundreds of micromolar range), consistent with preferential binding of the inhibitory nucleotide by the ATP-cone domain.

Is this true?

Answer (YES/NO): NO